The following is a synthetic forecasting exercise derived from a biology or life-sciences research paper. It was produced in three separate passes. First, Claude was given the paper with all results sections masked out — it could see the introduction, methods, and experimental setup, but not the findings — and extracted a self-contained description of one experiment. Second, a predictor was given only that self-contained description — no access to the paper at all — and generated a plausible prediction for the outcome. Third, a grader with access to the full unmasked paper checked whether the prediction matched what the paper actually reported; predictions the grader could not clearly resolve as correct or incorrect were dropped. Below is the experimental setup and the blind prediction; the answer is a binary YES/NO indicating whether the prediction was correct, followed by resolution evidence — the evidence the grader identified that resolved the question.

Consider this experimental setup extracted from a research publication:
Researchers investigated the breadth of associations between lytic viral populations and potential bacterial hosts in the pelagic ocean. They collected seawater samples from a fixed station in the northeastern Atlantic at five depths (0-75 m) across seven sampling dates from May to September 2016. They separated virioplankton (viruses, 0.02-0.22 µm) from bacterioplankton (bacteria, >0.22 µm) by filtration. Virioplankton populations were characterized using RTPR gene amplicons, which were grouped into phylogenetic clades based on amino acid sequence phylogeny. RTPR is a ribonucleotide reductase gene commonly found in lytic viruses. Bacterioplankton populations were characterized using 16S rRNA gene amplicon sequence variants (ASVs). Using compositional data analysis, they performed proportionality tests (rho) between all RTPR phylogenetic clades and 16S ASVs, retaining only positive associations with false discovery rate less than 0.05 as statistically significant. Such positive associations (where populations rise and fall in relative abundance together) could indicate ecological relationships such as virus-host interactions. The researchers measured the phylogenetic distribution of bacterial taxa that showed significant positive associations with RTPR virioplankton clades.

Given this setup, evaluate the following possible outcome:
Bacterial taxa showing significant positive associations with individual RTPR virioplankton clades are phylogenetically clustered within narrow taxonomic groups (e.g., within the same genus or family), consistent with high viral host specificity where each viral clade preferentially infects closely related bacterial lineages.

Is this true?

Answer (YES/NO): NO